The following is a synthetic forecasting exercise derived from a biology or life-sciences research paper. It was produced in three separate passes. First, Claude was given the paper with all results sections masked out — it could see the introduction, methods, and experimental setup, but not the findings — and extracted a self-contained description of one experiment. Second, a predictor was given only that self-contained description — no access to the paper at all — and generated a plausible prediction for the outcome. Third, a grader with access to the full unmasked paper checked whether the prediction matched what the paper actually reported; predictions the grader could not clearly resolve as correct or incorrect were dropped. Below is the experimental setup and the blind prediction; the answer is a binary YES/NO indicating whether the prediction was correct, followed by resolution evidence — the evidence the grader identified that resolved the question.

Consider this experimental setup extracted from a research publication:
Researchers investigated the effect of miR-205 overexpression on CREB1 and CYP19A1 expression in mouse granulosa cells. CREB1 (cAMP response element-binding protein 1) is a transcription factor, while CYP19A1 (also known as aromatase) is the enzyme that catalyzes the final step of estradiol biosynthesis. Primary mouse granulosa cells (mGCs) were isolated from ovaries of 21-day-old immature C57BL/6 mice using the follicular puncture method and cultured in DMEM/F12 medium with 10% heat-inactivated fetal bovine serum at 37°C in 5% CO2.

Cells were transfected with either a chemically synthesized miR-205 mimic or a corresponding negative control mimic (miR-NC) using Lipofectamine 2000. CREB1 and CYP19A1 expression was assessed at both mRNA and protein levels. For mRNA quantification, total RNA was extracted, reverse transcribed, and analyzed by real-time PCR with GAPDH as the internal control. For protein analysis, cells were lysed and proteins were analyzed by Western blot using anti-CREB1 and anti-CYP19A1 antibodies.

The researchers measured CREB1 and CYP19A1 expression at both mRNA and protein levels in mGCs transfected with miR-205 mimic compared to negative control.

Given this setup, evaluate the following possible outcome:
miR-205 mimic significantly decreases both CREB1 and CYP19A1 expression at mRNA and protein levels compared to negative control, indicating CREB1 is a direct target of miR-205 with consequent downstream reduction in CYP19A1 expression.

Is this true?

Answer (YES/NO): YES